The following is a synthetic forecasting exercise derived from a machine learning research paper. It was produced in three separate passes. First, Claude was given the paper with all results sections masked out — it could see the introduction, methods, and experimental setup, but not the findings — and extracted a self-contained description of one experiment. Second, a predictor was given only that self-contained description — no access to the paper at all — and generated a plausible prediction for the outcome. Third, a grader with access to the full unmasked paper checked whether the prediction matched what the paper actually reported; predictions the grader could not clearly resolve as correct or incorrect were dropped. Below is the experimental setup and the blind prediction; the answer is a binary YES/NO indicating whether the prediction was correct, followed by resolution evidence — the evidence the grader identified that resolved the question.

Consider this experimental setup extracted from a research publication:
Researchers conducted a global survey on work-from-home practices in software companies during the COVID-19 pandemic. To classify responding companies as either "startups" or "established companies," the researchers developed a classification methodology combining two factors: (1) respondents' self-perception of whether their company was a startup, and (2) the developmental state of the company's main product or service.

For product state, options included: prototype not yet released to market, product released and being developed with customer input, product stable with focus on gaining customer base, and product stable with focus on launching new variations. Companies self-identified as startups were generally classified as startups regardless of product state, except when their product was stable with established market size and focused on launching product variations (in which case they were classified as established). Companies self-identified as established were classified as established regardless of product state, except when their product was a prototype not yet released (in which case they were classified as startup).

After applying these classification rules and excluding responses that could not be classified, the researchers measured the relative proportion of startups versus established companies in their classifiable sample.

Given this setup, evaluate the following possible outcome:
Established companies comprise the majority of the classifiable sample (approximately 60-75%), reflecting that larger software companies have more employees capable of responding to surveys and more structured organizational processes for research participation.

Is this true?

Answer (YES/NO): YES